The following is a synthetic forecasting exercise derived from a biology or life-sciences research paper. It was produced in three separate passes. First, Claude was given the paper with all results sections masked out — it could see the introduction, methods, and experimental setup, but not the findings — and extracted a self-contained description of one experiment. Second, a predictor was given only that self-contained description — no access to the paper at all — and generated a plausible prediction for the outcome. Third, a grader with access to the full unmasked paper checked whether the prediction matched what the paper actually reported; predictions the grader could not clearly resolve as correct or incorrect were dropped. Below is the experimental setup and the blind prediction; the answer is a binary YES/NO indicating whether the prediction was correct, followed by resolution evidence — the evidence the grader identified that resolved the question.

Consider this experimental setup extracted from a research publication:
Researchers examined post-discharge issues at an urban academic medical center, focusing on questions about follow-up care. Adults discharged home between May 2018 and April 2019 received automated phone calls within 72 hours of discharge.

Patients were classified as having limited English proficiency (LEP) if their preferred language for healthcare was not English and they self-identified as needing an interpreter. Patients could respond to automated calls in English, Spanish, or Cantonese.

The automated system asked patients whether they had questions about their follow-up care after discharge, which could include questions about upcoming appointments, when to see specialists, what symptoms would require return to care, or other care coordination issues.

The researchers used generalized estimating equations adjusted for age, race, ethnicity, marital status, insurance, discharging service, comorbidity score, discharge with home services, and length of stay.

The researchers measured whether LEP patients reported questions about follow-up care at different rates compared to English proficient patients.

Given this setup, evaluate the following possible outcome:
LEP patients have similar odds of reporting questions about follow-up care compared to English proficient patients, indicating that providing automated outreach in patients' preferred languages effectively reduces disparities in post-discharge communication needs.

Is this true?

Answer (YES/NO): NO